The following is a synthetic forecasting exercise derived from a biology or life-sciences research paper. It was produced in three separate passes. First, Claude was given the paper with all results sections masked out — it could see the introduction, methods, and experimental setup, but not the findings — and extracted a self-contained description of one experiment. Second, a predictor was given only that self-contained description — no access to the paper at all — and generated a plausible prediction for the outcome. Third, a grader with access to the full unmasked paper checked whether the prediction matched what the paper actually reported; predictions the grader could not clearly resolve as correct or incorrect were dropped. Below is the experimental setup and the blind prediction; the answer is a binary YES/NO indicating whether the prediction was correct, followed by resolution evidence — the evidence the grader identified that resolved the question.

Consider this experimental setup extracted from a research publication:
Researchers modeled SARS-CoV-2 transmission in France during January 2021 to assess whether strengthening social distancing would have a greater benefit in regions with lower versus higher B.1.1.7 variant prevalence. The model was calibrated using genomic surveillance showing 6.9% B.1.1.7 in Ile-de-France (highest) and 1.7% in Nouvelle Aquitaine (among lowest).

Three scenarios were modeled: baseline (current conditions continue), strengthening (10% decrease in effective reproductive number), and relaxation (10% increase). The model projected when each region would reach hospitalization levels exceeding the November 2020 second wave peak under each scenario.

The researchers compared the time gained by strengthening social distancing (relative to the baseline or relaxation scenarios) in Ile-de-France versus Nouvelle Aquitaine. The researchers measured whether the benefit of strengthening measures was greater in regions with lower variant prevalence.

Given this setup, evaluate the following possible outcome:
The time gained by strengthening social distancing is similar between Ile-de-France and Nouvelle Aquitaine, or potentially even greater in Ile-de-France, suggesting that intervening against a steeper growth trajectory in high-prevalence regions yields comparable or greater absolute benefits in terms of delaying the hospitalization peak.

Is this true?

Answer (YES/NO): NO